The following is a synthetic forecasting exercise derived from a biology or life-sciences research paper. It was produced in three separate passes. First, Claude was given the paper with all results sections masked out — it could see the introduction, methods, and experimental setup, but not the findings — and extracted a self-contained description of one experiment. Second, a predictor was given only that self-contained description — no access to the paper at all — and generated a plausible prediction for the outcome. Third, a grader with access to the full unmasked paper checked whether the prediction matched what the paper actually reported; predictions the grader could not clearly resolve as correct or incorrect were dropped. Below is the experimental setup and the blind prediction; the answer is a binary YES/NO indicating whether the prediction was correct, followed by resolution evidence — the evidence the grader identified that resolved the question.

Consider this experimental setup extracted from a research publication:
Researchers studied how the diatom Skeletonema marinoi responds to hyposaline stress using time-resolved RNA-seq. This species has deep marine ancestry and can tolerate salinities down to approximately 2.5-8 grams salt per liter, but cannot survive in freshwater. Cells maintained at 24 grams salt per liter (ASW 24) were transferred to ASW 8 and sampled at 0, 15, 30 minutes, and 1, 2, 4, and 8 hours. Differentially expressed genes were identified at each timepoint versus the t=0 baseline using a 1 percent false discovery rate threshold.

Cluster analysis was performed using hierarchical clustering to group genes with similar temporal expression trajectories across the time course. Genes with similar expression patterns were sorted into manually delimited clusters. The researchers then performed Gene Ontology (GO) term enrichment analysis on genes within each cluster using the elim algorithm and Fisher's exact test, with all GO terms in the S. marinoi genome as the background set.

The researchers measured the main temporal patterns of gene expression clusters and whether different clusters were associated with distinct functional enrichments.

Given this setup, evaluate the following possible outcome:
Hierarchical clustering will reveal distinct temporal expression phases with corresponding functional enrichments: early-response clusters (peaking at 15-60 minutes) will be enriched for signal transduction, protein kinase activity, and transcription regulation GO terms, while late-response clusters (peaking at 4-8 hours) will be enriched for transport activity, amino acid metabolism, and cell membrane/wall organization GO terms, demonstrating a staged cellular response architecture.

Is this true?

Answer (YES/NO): NO